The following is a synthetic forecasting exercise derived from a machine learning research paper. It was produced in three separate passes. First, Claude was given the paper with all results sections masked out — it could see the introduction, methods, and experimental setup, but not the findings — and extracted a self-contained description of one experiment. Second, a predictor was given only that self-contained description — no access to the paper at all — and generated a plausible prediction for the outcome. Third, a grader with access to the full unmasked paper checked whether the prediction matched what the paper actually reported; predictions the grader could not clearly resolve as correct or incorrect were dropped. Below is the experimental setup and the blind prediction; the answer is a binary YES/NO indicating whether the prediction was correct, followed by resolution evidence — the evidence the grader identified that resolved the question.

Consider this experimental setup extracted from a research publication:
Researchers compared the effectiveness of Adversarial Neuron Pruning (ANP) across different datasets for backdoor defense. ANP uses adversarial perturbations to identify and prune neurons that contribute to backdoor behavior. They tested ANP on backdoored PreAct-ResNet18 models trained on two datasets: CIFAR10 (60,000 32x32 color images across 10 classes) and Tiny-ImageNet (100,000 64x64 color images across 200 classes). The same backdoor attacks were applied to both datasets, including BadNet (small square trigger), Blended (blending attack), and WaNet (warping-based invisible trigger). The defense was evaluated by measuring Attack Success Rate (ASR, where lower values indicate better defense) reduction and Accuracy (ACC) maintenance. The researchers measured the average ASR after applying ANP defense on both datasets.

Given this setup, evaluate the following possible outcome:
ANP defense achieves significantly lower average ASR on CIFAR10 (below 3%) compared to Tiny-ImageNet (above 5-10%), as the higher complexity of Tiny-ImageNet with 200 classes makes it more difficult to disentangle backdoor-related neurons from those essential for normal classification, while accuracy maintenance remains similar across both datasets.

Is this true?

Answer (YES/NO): NO